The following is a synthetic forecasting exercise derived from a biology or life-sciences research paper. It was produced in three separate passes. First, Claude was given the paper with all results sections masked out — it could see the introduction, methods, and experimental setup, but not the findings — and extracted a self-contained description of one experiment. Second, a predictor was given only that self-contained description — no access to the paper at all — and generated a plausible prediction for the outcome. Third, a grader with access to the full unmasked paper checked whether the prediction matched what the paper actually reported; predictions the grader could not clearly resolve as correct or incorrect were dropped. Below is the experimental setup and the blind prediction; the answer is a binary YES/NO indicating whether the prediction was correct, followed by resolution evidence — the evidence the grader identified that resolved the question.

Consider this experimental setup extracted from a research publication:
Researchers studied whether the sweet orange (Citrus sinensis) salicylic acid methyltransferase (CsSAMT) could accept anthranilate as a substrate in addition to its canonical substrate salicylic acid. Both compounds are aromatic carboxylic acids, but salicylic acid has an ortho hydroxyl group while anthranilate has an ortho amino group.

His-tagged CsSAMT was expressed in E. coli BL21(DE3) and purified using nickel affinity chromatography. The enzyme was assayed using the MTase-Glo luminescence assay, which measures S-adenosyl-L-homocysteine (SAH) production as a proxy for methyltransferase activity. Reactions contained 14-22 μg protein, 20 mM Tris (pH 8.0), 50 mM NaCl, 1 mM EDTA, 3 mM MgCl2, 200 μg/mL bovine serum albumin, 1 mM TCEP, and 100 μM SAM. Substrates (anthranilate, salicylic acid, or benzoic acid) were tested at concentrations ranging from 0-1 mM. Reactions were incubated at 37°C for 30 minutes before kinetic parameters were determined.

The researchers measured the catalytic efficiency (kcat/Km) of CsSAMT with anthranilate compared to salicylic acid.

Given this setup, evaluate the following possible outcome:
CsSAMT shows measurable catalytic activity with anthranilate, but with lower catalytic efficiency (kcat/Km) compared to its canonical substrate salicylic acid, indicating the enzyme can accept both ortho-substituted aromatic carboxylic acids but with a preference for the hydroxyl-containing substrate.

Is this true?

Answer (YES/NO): YES